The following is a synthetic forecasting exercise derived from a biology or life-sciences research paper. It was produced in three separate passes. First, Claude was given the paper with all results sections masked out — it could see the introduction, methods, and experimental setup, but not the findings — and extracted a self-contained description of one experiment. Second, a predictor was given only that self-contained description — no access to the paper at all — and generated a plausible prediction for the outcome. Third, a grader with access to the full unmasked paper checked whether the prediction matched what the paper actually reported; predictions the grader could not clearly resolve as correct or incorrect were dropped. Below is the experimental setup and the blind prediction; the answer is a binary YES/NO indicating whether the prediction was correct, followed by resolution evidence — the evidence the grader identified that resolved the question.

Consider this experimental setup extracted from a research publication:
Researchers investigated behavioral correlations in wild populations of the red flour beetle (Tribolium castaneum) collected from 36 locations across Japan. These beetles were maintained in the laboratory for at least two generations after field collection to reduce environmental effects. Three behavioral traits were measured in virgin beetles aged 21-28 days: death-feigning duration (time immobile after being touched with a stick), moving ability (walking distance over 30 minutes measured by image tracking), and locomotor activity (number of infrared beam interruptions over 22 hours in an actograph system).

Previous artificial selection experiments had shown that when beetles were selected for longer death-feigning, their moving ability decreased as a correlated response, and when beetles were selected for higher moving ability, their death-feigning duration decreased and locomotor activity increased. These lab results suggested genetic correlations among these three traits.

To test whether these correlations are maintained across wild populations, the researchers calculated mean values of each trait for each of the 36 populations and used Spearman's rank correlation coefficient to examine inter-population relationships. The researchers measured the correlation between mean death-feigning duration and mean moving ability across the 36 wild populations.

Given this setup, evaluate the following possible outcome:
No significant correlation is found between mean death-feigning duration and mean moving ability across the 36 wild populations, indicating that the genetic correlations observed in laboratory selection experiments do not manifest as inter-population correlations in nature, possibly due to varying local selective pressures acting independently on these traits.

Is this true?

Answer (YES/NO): YES